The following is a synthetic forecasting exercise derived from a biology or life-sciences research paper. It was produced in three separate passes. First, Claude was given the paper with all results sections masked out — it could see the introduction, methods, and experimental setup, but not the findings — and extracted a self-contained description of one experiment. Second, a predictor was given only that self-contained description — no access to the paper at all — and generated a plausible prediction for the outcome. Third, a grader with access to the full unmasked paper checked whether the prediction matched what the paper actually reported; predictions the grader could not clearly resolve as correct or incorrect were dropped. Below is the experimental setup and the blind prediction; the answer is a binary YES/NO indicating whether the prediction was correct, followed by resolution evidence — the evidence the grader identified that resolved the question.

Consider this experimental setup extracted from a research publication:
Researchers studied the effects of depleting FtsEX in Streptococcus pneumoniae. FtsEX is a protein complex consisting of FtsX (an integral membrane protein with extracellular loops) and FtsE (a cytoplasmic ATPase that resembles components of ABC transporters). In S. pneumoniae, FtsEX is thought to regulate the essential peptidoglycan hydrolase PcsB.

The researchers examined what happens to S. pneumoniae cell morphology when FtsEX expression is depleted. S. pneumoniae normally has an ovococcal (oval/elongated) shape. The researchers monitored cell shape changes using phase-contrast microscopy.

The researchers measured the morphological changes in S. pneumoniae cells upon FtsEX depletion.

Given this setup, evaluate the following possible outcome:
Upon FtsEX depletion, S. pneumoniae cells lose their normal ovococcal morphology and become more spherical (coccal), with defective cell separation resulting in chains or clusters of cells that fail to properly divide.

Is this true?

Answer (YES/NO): NO